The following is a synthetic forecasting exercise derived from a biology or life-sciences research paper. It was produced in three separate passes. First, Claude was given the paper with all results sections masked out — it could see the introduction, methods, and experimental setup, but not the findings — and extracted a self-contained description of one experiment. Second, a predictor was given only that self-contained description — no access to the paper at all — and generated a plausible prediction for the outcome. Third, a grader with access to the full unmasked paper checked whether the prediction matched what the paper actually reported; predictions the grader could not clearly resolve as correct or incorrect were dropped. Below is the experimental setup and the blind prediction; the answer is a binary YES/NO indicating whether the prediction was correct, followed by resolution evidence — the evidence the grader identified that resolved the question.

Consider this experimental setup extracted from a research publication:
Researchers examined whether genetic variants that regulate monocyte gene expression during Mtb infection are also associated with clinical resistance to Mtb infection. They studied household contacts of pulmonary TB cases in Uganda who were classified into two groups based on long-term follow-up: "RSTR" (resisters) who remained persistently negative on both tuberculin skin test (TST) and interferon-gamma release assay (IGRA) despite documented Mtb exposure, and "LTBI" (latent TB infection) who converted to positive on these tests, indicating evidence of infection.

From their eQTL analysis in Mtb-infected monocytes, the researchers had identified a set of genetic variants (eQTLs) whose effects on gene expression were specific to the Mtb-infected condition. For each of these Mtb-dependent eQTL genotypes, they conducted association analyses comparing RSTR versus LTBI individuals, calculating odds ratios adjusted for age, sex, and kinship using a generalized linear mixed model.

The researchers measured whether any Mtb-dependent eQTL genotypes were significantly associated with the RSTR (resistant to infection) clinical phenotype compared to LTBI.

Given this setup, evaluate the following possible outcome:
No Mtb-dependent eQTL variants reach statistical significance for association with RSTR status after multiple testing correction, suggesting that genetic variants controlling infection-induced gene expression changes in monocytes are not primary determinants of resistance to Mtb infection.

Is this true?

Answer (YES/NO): NO